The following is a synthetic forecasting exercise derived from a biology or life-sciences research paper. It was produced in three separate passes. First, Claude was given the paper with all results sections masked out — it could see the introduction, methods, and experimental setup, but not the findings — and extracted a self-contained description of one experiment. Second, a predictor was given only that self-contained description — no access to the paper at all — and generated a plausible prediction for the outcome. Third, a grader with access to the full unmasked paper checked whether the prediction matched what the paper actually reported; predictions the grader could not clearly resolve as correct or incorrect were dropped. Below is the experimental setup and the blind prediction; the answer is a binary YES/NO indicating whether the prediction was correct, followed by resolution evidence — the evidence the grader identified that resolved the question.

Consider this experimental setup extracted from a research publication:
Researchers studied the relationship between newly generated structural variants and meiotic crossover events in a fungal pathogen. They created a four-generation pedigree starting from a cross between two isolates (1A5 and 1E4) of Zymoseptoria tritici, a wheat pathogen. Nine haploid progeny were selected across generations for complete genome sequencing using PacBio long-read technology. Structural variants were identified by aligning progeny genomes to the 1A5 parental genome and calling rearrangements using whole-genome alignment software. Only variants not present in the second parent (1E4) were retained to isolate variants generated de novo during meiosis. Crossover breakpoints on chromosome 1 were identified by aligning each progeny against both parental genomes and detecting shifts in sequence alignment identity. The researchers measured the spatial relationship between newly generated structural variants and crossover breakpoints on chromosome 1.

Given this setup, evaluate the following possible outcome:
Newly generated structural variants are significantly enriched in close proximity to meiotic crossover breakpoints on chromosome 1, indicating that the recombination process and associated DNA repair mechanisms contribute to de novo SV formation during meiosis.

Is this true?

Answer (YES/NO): YES